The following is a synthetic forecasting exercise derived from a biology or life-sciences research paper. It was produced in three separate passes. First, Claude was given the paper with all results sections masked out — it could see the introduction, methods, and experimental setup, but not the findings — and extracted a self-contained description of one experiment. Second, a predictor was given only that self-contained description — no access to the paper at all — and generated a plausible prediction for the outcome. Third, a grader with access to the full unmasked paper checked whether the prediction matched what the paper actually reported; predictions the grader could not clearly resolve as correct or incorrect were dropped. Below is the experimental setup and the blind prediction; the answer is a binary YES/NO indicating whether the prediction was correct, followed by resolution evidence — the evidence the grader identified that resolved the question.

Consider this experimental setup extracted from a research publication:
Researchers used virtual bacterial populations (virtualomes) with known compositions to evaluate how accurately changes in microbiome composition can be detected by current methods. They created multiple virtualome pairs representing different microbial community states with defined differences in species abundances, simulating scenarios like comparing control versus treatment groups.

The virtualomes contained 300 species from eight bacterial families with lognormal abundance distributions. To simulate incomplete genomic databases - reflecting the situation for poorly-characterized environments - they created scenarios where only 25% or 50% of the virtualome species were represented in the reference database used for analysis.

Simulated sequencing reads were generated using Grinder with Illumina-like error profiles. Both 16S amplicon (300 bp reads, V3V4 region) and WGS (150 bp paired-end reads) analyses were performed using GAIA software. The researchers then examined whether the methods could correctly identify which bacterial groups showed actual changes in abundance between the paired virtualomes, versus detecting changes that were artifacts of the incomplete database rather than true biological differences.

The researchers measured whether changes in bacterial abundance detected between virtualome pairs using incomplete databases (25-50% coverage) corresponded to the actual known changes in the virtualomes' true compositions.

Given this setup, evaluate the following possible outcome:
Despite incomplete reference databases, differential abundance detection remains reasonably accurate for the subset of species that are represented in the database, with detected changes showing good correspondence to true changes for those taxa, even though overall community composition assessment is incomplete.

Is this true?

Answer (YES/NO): NO